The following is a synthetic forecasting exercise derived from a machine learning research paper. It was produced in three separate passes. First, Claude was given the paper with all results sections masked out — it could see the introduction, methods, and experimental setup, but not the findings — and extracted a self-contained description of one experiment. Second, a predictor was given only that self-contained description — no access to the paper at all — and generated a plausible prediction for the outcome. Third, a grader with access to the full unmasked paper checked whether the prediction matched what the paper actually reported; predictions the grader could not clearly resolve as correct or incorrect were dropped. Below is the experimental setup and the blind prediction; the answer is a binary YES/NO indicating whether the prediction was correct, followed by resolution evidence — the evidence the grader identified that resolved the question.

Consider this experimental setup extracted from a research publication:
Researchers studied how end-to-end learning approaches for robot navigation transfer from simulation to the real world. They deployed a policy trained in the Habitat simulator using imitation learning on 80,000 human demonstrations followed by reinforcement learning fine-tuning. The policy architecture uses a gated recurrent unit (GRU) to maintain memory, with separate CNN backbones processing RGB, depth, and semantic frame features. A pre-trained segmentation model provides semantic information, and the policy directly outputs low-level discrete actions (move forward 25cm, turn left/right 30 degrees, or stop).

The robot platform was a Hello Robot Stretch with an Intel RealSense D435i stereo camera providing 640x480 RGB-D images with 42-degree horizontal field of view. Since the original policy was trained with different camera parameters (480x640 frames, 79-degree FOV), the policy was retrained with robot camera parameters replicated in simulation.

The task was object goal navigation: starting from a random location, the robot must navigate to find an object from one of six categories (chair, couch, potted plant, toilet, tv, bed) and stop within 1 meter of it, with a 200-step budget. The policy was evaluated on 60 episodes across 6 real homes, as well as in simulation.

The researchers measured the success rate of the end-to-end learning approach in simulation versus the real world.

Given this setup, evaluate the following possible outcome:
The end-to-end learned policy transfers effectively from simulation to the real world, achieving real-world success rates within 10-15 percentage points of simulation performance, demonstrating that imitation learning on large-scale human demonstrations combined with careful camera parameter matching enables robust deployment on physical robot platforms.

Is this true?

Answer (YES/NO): NO